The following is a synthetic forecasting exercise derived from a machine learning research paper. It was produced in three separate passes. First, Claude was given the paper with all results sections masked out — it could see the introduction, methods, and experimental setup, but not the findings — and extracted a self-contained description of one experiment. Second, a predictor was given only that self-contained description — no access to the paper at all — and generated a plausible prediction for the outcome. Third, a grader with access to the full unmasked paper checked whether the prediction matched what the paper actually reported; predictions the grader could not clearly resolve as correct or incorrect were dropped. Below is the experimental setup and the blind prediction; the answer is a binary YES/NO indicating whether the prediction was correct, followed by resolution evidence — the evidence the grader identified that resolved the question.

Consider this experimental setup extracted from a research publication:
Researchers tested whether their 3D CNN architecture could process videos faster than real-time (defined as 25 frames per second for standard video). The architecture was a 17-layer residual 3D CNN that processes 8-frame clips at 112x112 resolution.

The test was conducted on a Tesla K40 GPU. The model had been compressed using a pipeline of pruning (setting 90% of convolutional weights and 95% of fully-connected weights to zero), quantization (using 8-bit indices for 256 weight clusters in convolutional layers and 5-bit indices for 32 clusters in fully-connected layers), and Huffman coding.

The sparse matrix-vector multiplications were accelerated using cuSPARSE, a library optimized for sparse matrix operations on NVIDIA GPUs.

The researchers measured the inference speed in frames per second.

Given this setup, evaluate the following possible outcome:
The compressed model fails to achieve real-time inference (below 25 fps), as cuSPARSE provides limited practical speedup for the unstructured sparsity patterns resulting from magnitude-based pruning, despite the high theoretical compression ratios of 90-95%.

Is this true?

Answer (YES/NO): NO